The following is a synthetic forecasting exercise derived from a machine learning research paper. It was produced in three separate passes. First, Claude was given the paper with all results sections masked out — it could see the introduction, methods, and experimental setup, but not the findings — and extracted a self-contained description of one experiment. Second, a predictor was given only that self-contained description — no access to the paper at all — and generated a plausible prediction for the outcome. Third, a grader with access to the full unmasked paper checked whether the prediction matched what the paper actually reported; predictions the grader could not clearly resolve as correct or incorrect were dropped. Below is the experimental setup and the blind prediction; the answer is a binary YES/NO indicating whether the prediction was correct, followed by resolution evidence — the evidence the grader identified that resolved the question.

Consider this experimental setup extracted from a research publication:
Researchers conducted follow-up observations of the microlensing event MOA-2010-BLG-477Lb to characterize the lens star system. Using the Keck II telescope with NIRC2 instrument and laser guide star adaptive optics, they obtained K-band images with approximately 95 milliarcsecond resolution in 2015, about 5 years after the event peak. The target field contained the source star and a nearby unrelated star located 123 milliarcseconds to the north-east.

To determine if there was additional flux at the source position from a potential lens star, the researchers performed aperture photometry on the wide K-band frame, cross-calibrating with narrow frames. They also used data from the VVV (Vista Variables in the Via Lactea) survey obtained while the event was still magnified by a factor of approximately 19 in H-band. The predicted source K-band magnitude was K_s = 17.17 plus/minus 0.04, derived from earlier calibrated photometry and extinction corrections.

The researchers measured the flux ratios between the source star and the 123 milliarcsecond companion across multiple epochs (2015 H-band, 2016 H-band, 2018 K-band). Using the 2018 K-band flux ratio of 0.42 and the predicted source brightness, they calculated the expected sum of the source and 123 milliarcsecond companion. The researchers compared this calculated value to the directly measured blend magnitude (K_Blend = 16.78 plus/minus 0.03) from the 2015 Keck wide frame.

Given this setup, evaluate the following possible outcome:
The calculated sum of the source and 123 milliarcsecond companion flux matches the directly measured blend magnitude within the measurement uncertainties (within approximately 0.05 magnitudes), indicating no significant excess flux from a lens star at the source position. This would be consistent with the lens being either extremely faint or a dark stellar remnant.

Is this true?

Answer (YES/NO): YES